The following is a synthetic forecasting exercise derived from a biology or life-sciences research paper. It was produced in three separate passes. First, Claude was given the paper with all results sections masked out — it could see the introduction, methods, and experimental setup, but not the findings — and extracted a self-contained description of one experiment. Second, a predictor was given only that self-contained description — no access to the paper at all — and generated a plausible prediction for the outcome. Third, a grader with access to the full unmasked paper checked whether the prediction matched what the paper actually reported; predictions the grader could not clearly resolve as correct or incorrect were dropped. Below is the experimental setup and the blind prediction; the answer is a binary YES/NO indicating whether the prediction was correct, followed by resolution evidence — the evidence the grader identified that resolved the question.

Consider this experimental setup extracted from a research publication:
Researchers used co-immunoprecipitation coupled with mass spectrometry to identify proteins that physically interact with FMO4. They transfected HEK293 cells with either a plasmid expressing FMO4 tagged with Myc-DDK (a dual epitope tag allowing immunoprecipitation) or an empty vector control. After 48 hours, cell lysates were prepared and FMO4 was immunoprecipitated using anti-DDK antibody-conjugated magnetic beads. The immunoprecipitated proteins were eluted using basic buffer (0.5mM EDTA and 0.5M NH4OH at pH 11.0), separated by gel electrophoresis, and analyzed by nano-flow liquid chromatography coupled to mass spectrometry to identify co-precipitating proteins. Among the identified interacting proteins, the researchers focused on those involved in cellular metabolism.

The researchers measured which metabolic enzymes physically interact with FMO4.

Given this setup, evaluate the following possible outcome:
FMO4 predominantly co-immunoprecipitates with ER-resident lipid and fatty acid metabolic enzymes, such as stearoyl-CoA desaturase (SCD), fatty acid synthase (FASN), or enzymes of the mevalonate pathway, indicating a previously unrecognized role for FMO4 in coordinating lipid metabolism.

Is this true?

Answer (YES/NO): NO